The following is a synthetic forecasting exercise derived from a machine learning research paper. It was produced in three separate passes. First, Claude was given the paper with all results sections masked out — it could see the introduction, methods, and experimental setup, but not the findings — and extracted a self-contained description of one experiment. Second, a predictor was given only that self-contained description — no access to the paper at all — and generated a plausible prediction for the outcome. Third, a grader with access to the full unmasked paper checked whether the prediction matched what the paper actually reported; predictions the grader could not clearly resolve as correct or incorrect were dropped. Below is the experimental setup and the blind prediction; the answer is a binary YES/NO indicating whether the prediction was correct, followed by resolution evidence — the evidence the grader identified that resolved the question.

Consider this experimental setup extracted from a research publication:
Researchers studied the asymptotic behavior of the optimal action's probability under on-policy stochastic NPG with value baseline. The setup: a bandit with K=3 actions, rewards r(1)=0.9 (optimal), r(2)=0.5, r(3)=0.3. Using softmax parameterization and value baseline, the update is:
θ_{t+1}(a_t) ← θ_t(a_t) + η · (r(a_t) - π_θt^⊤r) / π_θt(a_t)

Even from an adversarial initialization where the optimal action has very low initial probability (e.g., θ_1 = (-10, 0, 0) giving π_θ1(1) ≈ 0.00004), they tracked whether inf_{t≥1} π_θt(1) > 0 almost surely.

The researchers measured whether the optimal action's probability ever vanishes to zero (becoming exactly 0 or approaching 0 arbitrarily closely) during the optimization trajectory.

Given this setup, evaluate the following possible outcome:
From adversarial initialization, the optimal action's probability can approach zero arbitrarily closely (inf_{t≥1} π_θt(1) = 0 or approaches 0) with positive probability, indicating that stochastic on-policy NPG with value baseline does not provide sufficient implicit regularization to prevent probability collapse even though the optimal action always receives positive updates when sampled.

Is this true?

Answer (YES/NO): NO